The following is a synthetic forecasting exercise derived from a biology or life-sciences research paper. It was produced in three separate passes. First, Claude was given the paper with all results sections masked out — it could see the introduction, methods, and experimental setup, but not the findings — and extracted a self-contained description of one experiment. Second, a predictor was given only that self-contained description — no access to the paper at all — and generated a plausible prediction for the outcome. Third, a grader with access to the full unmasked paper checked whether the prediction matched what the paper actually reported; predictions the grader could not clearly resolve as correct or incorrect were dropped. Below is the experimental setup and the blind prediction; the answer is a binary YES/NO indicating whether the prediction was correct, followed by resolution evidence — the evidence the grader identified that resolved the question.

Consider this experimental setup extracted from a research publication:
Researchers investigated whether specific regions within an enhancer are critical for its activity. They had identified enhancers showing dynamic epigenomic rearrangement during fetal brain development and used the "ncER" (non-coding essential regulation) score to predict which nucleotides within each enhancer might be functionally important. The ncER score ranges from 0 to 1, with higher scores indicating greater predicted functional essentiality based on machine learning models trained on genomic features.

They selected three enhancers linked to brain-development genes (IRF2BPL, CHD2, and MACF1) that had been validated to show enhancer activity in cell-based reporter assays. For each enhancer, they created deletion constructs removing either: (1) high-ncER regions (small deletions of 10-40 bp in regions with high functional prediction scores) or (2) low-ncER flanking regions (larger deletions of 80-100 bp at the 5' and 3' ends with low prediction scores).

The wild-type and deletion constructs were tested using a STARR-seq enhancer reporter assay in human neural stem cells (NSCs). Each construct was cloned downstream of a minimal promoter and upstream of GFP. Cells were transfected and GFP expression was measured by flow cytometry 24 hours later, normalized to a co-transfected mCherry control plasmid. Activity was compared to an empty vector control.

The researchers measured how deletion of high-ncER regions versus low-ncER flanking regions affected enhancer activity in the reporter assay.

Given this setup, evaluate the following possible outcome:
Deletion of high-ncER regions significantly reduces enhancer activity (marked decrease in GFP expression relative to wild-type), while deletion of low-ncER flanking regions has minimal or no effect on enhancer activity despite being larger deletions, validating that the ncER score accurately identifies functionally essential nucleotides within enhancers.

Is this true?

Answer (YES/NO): NO